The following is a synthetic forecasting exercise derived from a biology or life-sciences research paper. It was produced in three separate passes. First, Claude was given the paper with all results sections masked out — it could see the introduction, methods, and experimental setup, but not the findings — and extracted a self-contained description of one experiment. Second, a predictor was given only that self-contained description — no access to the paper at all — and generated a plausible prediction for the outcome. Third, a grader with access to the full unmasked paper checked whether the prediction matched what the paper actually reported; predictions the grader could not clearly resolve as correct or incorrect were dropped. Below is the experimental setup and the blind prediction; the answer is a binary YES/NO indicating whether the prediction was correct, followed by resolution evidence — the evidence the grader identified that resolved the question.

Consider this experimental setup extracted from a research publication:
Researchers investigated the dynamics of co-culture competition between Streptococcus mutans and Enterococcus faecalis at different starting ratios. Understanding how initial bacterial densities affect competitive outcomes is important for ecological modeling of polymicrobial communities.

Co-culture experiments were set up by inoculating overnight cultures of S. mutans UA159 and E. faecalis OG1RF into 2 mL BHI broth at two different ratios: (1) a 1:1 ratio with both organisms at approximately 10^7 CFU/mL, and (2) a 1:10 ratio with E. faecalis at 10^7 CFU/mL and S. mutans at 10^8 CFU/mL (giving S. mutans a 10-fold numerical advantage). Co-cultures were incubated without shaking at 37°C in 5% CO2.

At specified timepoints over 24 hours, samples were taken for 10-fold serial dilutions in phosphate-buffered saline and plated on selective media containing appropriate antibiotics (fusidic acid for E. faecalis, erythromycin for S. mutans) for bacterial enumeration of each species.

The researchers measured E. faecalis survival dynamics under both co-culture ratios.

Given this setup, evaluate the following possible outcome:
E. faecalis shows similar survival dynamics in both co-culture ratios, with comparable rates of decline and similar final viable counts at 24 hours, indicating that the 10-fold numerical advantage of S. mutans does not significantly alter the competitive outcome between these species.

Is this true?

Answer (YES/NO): NO